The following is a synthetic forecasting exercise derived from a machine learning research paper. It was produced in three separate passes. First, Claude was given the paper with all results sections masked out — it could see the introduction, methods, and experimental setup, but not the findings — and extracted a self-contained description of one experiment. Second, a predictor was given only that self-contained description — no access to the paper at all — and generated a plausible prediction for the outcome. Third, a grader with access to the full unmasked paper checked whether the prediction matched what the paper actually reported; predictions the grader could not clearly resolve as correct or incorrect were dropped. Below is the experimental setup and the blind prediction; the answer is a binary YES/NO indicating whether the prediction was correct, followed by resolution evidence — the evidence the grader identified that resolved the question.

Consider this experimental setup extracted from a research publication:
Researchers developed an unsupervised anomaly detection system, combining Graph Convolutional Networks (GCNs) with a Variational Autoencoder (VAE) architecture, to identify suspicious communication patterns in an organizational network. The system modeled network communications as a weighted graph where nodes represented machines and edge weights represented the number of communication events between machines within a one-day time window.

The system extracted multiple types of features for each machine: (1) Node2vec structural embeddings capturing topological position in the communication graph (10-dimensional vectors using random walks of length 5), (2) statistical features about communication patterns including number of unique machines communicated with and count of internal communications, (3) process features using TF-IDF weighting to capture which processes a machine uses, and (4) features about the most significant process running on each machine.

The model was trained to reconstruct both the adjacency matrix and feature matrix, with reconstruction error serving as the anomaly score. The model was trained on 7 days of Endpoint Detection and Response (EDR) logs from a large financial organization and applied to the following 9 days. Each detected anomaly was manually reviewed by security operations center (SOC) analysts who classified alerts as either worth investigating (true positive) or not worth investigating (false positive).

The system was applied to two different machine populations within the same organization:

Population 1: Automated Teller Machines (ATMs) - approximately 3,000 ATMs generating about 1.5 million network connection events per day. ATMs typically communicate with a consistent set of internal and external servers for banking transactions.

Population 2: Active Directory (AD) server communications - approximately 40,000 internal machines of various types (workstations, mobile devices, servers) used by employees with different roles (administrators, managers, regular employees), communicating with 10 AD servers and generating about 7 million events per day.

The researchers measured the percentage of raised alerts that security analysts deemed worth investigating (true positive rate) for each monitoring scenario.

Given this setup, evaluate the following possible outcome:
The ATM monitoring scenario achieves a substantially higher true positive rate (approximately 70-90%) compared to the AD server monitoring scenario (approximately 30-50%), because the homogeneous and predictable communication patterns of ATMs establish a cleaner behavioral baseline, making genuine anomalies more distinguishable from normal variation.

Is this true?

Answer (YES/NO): NO